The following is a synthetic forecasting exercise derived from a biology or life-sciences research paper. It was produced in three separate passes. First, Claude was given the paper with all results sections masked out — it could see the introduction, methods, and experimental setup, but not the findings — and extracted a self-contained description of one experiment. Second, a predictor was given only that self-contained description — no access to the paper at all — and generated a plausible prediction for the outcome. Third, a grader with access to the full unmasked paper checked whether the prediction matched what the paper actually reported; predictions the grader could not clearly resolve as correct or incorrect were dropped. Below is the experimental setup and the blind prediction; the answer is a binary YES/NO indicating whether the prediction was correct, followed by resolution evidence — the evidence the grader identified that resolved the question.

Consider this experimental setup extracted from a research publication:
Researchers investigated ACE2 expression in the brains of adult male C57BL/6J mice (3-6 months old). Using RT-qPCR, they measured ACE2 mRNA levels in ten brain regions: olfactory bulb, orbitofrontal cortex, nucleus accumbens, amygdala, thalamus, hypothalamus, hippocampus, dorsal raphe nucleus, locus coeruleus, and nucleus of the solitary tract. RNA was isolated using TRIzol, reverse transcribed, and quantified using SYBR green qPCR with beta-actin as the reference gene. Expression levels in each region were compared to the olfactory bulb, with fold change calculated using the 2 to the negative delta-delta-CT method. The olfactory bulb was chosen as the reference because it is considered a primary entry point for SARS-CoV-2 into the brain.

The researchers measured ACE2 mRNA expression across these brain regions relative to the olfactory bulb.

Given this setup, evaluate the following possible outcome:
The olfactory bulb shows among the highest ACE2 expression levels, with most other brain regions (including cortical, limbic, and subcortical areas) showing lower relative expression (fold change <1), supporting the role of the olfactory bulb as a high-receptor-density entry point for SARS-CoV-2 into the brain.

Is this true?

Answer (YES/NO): YES